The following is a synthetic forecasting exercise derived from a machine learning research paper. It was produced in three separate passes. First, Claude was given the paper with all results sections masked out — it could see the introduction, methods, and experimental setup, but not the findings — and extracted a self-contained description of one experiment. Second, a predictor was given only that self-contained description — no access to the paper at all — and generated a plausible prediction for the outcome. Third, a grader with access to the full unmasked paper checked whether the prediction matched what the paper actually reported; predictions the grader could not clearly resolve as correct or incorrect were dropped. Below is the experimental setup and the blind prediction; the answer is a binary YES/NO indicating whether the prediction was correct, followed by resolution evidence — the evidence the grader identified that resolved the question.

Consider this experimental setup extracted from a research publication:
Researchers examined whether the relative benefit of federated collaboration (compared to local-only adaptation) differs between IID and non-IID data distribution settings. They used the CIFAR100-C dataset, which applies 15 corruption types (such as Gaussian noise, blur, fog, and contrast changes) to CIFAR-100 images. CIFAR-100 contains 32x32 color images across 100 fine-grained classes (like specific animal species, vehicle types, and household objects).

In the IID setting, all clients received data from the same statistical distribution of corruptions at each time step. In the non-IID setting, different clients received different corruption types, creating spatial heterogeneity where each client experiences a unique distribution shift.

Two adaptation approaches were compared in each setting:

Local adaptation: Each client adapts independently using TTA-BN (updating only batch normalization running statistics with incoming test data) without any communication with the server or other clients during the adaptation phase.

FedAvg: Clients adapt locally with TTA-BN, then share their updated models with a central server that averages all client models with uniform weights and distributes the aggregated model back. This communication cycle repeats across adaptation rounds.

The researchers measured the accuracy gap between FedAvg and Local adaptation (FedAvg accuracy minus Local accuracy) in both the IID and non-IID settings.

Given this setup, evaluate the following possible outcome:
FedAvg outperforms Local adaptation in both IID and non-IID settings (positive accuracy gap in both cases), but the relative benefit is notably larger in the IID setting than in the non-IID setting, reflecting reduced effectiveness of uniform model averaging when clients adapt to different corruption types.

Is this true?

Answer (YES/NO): YES